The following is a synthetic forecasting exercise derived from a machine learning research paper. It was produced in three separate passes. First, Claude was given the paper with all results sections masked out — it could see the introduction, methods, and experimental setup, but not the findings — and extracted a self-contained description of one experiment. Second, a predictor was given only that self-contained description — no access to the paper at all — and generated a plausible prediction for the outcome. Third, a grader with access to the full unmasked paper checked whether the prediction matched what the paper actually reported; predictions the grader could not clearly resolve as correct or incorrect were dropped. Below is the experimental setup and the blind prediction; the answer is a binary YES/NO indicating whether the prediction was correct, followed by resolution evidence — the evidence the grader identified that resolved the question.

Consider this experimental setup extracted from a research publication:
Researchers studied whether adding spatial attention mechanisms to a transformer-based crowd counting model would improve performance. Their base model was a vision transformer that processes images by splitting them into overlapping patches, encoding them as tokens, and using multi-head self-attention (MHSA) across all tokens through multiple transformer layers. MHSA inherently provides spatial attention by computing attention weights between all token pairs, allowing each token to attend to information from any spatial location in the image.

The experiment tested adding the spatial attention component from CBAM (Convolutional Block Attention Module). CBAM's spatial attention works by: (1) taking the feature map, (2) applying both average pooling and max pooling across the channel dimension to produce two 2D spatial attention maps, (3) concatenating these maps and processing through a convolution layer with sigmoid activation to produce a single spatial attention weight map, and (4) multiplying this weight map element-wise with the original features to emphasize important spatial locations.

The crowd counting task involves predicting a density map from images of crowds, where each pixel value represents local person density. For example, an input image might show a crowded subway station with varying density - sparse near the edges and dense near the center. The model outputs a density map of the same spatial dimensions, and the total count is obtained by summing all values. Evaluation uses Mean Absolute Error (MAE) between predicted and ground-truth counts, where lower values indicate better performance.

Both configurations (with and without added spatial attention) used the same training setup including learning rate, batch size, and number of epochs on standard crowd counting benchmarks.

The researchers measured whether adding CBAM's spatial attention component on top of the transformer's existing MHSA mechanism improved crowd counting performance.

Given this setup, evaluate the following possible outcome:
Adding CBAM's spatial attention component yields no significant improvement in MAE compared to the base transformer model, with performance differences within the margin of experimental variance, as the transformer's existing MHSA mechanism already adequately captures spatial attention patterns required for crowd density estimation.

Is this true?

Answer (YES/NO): YES